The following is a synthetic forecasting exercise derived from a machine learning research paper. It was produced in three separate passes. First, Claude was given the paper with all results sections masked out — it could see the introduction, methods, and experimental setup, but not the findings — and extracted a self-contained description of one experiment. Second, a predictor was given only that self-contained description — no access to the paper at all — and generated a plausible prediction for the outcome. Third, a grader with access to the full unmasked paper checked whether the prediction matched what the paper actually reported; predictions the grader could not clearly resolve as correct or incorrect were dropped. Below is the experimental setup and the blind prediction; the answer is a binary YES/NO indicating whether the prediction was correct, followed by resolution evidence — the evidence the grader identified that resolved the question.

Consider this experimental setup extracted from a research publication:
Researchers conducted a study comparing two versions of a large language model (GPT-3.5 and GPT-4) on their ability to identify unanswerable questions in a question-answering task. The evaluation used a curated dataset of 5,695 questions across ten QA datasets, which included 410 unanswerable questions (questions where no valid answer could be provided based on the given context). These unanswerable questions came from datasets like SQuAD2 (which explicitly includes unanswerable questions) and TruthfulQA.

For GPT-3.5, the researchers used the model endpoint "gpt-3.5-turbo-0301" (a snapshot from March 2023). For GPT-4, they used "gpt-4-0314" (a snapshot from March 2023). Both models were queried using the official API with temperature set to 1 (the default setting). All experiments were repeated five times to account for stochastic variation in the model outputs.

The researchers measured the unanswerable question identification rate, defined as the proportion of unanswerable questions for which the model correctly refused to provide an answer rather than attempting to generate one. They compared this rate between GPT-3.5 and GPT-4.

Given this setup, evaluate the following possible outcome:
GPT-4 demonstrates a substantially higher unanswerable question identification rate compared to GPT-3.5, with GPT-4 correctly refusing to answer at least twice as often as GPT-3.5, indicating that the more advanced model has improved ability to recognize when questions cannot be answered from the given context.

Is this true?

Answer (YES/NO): NO